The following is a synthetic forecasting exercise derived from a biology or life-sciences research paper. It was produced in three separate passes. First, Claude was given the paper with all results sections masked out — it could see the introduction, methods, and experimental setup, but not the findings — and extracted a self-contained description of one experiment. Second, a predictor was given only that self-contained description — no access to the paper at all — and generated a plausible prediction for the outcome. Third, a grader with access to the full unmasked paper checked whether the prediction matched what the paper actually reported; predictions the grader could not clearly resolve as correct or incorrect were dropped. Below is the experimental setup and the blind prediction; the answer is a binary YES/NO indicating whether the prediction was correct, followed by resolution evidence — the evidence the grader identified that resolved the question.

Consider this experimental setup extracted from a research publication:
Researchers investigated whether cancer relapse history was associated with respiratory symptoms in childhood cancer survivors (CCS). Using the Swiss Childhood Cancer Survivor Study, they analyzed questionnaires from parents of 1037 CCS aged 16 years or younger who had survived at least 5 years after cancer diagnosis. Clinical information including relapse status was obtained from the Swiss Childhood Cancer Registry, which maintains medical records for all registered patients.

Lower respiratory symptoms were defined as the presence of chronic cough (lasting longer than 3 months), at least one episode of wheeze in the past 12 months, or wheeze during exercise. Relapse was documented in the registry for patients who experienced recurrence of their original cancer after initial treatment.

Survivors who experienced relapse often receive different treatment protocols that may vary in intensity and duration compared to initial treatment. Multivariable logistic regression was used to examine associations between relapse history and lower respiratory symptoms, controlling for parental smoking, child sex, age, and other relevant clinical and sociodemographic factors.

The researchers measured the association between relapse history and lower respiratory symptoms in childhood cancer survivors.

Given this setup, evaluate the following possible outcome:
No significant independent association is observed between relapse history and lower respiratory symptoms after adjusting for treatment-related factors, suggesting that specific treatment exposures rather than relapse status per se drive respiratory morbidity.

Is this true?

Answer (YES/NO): NO